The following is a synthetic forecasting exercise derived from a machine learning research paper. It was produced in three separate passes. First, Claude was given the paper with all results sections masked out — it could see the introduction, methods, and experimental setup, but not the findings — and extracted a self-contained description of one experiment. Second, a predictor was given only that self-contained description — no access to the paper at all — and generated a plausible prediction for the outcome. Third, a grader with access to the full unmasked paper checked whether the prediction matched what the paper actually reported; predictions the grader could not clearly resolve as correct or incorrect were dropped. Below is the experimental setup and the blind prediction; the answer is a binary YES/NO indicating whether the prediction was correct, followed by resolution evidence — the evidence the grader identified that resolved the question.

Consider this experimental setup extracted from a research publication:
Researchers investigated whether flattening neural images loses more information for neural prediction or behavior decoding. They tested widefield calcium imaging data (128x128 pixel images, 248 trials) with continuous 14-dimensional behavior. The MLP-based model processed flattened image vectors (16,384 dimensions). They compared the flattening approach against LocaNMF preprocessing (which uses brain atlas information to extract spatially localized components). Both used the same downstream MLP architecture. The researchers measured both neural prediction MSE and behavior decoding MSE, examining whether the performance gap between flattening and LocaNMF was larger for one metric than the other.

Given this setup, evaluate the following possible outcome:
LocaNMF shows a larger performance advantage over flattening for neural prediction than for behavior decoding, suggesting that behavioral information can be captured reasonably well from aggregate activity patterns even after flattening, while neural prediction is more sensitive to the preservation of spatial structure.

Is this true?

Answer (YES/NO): YES